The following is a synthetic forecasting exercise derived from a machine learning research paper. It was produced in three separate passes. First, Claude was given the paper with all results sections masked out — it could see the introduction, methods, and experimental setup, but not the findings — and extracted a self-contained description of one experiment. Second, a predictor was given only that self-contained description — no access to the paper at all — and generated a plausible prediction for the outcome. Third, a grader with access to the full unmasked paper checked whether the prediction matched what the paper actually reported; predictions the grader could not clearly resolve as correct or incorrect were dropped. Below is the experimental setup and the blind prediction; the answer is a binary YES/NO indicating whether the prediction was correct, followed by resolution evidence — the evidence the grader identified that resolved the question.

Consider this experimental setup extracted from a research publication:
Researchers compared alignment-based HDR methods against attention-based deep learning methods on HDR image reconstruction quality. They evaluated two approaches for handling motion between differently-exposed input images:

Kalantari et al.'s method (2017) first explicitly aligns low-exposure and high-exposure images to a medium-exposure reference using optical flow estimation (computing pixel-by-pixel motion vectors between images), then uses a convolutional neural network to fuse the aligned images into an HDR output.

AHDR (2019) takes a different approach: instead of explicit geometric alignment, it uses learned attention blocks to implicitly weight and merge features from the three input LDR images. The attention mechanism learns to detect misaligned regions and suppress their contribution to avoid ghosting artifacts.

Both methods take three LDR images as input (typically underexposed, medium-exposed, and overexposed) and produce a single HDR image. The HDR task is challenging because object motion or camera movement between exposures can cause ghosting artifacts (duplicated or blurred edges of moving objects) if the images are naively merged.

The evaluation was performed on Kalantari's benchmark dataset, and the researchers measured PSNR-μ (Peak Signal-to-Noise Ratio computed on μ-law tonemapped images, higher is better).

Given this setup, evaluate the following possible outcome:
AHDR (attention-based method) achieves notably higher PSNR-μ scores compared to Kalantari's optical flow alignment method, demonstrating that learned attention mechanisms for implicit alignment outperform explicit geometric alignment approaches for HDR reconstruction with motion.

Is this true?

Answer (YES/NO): YES